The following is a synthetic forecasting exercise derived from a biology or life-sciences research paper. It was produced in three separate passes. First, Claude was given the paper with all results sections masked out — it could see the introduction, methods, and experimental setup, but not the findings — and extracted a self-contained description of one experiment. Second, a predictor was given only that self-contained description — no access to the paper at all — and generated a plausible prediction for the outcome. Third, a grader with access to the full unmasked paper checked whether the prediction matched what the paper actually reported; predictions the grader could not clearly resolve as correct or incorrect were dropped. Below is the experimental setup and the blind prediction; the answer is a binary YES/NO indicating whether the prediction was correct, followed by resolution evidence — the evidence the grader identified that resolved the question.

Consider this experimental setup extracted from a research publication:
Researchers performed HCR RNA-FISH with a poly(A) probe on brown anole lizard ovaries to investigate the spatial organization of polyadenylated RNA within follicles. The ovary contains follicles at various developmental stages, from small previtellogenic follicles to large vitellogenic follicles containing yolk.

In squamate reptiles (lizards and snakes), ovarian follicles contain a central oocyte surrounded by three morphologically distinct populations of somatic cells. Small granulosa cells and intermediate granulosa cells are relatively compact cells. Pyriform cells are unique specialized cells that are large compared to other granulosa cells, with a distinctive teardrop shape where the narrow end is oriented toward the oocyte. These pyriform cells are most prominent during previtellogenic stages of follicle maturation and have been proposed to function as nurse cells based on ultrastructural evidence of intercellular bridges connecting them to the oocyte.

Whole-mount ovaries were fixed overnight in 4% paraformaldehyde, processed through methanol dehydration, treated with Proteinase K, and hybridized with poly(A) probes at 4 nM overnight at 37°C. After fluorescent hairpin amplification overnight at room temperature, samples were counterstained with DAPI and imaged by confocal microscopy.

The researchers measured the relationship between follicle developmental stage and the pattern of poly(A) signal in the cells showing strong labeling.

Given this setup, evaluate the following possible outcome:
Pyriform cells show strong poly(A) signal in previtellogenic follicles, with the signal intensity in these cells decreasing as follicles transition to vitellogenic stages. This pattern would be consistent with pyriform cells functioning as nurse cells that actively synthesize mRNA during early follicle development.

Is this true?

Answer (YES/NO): NO